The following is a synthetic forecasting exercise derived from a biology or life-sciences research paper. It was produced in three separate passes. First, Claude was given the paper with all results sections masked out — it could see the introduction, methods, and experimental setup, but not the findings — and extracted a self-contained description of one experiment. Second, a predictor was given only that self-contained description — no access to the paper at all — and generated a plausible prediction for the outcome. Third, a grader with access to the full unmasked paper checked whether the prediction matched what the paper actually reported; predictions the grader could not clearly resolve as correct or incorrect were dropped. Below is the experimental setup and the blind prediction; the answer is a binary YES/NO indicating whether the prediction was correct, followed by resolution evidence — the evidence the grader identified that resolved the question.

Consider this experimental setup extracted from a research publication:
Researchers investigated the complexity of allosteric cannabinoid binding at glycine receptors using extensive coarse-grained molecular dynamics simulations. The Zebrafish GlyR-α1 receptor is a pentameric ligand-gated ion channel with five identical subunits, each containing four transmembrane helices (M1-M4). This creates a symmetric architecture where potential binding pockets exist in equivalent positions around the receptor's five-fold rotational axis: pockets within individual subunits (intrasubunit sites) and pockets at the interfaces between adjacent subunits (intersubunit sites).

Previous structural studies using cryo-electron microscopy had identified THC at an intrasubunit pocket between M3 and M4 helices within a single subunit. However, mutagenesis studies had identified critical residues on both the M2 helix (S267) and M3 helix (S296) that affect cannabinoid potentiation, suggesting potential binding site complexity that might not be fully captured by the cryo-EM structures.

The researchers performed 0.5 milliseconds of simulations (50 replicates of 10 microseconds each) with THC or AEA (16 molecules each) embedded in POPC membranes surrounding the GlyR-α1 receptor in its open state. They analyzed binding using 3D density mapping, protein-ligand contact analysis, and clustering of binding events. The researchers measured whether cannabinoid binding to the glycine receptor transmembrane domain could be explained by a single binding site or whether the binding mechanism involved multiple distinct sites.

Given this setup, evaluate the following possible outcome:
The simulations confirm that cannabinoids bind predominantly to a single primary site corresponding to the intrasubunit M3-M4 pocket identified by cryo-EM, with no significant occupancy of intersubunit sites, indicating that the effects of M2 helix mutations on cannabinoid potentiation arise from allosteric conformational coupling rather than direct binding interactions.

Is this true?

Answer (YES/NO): NO